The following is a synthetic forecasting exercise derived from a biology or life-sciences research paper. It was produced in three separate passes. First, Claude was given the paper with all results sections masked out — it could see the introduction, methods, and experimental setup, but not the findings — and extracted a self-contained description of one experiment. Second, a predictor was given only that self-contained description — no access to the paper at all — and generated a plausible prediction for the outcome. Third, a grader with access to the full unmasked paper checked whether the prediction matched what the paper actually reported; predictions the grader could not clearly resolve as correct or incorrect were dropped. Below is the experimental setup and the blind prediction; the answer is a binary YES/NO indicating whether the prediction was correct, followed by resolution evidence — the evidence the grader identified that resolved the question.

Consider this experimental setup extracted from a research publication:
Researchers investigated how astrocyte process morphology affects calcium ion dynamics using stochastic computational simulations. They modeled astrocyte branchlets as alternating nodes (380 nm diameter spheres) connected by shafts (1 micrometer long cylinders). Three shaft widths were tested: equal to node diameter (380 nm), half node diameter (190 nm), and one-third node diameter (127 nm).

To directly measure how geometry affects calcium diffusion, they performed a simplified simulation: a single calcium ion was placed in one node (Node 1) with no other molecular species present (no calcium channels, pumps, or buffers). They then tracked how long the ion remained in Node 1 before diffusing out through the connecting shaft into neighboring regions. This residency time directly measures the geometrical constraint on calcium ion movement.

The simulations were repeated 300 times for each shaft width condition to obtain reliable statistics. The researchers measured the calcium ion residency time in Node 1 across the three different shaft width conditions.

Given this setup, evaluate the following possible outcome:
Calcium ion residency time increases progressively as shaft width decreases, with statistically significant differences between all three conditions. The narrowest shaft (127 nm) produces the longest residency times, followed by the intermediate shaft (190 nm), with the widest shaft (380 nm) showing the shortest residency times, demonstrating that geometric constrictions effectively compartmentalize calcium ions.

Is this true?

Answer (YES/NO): YES